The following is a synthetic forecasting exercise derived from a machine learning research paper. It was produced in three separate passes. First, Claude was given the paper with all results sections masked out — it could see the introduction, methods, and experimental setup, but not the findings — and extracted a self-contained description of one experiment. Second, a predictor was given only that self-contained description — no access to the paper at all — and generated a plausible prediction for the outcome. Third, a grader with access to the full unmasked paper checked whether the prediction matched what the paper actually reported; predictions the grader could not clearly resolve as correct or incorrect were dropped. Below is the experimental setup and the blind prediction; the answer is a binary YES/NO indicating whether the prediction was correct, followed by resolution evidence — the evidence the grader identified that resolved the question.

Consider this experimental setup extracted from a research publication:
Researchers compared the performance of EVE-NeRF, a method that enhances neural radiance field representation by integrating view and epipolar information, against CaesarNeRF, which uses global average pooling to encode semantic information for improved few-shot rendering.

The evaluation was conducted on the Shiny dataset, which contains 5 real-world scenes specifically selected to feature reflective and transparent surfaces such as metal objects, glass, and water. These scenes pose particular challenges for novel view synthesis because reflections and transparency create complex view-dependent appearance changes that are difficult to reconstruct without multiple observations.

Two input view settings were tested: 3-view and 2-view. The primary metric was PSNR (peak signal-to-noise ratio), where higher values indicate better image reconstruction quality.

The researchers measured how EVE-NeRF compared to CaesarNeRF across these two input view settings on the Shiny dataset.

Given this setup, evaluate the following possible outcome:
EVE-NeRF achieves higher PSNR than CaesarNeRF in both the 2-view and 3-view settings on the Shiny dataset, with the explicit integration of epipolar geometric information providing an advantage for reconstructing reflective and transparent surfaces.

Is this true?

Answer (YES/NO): NO